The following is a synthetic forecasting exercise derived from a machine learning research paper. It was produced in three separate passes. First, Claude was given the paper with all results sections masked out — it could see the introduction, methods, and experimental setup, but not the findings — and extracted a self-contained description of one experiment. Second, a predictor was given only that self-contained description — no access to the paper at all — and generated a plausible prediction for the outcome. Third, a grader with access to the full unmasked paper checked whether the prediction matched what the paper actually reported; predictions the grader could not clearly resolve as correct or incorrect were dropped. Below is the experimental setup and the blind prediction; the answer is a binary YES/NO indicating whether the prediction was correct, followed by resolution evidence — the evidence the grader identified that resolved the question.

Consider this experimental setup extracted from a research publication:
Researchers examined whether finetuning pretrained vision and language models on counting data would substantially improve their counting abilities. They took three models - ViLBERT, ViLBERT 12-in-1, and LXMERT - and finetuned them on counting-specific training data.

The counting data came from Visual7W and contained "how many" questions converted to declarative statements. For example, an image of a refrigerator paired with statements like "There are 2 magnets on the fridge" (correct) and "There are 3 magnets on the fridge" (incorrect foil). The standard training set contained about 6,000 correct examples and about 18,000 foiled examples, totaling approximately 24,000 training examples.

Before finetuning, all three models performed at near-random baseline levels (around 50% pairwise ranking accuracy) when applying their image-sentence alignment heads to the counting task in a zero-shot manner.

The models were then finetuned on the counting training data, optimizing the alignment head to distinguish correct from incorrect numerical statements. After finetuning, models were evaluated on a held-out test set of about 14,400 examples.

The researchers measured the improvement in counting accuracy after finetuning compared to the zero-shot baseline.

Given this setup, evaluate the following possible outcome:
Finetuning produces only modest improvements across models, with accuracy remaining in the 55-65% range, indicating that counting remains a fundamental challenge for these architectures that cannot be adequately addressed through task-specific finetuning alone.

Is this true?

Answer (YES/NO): NO